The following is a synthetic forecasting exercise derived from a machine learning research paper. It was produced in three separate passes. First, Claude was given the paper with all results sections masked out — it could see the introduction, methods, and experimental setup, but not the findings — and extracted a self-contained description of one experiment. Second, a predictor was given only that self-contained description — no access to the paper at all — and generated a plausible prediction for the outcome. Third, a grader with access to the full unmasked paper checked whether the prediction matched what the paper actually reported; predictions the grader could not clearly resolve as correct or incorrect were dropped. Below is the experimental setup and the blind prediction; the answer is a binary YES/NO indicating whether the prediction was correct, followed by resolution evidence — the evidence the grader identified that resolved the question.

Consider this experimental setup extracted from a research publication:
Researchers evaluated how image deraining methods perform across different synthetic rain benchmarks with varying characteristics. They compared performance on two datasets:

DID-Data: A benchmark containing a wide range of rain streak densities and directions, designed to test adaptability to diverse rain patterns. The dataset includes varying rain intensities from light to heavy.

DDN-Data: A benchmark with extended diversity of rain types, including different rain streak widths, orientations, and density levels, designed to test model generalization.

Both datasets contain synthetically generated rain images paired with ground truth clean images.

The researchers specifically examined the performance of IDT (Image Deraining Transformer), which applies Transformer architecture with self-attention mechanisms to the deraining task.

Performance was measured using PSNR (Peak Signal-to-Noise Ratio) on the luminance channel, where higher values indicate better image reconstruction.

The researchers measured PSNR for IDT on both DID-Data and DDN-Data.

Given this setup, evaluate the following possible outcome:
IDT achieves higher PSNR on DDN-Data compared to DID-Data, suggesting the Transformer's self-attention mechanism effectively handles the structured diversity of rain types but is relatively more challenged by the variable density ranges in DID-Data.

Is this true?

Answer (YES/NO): NO